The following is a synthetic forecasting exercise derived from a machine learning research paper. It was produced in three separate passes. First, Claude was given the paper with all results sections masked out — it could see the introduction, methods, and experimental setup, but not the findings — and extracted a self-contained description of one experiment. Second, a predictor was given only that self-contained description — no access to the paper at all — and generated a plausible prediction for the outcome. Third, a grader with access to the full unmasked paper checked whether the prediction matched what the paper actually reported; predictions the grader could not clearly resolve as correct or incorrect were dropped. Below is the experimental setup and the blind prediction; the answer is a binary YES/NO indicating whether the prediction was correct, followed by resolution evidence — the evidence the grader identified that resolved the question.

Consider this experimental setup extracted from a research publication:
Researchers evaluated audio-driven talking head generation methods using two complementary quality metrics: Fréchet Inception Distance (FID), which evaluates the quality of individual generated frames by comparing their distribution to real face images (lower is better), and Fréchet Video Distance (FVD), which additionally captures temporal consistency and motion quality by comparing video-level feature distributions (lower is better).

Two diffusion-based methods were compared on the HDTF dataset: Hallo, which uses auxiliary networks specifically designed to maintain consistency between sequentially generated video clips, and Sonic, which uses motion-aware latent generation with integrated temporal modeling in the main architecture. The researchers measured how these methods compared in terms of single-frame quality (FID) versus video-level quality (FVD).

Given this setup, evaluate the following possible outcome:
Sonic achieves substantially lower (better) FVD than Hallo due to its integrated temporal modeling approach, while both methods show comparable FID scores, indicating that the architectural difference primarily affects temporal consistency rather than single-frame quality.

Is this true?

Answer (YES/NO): YES